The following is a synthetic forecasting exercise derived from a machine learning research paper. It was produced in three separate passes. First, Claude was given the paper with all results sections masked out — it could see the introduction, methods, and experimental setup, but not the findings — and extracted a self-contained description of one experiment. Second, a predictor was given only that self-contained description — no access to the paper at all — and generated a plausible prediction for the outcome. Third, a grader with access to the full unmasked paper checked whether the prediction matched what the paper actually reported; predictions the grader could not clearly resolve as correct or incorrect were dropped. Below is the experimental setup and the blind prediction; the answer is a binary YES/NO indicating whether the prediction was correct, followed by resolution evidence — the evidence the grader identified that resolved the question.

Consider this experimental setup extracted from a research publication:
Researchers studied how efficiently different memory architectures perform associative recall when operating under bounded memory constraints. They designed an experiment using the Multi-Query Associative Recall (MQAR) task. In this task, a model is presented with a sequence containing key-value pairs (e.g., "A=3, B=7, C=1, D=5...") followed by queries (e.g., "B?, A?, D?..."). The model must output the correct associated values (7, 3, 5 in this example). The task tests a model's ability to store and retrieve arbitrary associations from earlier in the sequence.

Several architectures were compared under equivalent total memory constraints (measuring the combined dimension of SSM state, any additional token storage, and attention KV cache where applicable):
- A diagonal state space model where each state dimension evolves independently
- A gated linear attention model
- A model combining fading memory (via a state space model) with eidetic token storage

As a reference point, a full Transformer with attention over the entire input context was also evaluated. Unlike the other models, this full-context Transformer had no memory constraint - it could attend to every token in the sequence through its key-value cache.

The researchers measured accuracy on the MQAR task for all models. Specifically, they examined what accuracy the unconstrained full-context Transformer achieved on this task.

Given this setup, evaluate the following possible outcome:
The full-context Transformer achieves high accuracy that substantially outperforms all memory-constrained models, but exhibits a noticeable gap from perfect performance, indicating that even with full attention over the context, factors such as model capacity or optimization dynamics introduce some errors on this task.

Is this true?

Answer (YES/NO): NO